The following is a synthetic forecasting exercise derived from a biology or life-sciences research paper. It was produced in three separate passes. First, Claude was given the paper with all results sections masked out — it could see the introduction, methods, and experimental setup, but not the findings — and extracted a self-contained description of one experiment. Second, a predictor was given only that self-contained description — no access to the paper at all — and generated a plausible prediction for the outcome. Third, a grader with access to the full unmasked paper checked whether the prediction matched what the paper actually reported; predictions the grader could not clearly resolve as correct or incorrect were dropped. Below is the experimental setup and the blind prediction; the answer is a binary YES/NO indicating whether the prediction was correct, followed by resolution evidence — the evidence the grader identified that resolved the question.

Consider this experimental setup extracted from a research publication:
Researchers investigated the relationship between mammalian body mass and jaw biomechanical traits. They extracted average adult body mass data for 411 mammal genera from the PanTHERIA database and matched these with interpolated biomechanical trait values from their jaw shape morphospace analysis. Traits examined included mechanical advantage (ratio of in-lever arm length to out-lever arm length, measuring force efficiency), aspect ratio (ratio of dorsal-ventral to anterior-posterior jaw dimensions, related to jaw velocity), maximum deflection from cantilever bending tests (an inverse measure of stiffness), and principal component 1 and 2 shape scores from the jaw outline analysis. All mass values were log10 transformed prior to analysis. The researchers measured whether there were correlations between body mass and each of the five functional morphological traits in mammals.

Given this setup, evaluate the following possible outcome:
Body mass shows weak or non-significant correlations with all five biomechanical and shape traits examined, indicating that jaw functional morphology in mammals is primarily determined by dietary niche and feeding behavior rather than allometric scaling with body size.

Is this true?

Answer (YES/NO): YES